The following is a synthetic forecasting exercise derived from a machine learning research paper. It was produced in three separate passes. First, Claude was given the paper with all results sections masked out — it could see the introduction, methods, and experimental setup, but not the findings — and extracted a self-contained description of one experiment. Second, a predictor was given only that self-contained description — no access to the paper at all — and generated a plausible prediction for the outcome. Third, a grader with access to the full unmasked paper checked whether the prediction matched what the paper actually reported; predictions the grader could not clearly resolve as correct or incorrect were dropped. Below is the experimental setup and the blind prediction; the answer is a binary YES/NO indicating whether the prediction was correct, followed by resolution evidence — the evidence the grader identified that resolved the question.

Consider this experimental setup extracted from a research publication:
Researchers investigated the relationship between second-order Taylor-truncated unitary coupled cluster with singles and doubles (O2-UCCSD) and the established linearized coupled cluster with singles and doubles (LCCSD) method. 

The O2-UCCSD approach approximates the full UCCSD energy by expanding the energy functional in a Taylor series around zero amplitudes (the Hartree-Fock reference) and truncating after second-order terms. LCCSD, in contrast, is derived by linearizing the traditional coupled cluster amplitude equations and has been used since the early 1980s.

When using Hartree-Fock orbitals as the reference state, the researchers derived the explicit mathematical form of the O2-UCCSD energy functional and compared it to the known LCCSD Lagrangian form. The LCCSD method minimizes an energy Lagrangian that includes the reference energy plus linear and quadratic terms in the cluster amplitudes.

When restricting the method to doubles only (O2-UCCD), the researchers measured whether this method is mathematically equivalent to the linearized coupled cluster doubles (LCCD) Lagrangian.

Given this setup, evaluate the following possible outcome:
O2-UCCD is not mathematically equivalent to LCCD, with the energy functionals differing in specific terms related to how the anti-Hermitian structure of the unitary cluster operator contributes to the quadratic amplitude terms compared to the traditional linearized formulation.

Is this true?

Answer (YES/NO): NO